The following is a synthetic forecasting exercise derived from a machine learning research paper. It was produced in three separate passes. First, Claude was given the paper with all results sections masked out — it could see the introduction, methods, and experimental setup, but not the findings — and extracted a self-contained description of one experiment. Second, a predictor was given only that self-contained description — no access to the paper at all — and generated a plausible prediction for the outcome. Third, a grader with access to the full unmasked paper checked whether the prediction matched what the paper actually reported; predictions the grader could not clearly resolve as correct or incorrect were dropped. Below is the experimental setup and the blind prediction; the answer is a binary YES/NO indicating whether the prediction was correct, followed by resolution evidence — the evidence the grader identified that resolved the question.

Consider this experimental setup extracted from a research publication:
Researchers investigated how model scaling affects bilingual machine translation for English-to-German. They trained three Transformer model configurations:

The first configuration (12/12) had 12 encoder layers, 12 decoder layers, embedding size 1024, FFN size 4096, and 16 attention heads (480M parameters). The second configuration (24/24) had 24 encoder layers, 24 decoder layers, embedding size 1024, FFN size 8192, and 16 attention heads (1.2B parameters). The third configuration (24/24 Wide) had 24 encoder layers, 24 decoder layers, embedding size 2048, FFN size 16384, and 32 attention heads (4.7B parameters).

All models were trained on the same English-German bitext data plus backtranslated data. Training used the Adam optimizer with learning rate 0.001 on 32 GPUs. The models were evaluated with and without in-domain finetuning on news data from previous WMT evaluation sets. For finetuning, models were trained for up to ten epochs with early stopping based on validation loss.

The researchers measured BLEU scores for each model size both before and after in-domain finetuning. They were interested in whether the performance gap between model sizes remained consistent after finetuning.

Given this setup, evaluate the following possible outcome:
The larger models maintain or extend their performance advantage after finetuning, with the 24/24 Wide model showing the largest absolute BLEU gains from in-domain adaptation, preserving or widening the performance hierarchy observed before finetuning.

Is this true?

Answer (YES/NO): NO